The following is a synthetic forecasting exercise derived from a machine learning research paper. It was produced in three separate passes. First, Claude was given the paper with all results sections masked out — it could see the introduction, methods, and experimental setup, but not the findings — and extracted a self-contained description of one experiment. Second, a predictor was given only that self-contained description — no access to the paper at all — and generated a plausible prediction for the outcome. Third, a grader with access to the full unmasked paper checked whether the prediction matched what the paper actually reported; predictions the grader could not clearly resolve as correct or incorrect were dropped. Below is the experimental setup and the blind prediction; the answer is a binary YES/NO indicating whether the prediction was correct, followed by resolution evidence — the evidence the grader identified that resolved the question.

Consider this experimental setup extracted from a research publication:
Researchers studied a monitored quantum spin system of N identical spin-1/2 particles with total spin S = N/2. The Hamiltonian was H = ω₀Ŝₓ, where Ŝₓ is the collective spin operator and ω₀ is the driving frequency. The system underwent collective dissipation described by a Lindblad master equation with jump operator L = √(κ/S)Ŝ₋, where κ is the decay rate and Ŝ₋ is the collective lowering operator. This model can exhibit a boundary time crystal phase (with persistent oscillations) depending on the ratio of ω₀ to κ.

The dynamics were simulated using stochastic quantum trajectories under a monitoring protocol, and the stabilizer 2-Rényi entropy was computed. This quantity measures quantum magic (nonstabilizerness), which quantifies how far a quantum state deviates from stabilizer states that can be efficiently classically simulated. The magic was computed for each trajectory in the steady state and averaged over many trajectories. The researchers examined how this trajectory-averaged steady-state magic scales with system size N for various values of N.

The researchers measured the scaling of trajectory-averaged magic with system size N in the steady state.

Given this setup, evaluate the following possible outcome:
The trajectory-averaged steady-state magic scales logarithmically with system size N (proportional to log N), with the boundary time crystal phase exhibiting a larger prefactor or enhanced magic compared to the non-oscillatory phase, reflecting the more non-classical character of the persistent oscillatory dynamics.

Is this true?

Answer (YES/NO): NO